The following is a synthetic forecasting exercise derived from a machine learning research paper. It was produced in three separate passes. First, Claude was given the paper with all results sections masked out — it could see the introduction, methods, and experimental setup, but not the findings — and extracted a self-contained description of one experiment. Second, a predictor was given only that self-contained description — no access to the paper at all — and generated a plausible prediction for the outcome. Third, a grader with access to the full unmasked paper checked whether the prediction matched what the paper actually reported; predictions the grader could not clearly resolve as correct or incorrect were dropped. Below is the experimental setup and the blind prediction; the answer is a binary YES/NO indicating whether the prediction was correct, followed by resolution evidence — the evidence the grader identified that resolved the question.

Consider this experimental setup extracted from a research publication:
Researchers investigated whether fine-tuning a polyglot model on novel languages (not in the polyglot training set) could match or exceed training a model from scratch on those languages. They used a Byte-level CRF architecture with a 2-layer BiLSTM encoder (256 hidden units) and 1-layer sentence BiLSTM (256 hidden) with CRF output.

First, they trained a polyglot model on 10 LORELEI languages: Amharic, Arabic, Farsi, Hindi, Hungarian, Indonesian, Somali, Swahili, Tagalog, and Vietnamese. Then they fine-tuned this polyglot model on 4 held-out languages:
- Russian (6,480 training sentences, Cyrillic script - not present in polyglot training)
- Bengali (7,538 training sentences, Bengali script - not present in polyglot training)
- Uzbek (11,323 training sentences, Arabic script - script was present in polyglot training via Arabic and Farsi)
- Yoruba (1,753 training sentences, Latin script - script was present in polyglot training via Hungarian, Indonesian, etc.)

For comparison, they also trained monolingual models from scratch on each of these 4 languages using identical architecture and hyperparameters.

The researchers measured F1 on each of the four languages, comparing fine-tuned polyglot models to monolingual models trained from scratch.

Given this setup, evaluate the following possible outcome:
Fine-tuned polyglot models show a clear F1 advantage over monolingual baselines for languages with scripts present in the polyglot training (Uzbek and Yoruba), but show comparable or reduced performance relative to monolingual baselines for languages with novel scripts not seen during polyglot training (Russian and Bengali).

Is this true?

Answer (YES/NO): NO